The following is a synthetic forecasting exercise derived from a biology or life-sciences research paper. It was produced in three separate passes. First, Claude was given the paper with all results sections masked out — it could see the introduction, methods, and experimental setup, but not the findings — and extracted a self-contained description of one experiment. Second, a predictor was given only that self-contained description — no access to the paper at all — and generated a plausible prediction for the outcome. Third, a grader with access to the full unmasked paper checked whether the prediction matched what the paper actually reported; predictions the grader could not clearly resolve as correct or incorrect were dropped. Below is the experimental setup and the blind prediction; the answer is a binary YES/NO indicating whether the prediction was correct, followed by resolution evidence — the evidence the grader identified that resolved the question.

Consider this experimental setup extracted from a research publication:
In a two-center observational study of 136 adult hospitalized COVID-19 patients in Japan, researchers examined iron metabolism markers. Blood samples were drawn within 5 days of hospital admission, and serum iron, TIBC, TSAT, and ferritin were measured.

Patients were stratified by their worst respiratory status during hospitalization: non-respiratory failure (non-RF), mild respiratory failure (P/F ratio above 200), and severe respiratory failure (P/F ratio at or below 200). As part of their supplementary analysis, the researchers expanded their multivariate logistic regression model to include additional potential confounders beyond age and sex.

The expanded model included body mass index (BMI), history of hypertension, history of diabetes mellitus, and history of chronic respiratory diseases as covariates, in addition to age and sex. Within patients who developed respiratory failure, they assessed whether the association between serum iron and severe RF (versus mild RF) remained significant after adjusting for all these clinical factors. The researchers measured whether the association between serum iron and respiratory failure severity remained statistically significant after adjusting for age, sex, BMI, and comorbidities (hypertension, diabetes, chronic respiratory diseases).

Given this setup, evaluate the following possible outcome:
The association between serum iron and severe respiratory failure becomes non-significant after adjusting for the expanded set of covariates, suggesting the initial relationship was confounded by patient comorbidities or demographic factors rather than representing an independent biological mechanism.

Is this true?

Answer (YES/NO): NO